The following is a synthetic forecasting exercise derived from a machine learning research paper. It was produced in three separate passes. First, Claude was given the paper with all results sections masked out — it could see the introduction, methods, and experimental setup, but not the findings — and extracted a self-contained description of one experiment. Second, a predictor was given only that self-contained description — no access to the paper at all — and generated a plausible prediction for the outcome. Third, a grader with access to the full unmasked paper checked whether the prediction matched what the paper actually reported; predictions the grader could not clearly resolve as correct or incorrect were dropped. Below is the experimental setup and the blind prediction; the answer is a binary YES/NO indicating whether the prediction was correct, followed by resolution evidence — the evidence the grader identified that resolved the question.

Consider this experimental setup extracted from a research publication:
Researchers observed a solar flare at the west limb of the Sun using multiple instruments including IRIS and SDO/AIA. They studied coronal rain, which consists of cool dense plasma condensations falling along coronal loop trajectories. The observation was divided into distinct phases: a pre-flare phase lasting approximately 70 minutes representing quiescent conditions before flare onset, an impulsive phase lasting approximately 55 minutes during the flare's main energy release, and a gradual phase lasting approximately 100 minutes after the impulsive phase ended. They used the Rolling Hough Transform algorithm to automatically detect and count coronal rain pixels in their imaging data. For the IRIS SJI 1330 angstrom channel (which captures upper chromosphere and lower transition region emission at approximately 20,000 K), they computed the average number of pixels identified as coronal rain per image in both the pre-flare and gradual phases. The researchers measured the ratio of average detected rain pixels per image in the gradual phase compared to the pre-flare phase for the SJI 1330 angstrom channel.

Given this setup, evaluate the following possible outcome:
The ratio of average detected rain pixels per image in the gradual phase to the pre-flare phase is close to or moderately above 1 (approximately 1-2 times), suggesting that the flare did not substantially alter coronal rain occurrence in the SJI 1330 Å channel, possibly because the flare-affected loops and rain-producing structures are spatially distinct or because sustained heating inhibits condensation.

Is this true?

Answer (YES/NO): NO